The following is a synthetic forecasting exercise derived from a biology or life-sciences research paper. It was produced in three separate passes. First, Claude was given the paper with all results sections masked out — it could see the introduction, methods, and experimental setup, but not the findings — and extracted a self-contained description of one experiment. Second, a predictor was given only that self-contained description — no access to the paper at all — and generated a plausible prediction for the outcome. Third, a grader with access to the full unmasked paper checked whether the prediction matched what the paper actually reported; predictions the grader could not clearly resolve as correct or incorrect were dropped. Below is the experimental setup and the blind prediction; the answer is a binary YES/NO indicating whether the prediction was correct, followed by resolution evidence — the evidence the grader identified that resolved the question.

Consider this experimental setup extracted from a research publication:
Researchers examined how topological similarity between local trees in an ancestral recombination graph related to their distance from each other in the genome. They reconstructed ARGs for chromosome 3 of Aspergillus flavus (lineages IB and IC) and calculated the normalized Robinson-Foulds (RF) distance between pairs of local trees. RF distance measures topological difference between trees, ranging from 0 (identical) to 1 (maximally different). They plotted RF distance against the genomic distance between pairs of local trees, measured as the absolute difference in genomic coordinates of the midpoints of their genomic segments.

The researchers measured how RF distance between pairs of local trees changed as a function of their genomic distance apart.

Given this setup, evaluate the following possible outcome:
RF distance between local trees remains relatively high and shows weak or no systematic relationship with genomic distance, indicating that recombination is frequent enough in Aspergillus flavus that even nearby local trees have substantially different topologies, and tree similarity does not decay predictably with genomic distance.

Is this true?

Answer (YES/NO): NO